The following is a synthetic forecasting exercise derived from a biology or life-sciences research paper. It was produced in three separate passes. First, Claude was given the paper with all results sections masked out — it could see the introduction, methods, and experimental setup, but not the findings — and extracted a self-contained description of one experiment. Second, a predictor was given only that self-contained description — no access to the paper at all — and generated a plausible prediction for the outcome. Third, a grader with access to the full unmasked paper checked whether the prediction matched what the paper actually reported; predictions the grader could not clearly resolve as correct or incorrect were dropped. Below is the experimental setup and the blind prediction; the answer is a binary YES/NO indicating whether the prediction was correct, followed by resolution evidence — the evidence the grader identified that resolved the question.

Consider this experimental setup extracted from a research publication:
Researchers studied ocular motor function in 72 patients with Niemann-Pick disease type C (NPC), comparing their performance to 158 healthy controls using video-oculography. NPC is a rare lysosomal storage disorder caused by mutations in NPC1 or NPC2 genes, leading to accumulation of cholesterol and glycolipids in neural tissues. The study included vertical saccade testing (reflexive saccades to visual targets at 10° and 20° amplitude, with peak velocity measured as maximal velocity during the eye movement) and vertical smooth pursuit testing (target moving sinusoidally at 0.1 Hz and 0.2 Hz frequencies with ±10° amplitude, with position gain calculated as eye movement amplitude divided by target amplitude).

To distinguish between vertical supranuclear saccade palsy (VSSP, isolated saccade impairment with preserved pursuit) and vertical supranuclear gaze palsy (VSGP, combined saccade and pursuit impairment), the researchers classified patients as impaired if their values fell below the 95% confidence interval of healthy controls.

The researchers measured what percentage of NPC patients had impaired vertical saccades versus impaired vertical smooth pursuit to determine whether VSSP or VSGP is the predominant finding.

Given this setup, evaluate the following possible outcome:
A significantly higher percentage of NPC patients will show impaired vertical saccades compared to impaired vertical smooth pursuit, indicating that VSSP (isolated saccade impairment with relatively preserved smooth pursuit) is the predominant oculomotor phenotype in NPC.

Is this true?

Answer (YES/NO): YES